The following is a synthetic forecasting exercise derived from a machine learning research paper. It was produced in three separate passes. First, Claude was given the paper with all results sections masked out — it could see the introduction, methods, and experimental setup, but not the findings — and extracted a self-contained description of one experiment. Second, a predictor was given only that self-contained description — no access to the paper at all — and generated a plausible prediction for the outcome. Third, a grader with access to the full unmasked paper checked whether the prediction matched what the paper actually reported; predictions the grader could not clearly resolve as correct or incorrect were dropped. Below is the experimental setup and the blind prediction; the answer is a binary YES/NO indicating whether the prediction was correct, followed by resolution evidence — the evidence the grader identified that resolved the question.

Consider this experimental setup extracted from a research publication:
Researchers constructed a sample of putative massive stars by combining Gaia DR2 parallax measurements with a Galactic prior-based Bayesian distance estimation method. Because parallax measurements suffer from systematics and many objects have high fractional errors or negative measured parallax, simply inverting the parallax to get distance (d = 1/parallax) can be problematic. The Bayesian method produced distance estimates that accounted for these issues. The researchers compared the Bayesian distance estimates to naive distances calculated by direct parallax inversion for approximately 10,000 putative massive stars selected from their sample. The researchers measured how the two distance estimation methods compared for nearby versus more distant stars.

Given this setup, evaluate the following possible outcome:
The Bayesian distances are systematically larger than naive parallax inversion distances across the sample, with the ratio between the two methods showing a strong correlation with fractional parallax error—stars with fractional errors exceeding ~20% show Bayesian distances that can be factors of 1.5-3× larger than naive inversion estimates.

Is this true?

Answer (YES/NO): NO